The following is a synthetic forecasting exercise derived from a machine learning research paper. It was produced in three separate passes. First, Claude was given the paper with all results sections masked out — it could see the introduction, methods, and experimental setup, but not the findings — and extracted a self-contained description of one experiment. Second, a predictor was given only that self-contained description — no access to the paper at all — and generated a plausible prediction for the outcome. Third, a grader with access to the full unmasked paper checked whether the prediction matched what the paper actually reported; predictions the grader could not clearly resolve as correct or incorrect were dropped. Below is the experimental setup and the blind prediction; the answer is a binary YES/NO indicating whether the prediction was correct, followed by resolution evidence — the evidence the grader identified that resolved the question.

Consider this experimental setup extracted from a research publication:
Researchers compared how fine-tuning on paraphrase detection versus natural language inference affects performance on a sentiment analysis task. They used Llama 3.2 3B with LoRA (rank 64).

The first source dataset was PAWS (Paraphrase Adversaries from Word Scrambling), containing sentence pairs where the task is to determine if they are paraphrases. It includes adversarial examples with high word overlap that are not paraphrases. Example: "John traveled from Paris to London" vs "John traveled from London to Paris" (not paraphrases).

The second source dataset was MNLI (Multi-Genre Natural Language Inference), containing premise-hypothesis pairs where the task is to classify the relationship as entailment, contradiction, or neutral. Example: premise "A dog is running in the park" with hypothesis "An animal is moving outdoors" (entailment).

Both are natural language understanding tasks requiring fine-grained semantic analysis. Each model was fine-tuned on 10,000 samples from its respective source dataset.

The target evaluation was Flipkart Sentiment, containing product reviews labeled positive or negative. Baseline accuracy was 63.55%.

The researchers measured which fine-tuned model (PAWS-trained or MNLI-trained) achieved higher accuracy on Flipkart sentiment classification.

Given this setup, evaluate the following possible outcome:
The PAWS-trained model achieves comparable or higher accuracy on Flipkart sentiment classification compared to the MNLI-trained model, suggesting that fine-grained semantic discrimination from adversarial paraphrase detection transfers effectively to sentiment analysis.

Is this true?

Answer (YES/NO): NO